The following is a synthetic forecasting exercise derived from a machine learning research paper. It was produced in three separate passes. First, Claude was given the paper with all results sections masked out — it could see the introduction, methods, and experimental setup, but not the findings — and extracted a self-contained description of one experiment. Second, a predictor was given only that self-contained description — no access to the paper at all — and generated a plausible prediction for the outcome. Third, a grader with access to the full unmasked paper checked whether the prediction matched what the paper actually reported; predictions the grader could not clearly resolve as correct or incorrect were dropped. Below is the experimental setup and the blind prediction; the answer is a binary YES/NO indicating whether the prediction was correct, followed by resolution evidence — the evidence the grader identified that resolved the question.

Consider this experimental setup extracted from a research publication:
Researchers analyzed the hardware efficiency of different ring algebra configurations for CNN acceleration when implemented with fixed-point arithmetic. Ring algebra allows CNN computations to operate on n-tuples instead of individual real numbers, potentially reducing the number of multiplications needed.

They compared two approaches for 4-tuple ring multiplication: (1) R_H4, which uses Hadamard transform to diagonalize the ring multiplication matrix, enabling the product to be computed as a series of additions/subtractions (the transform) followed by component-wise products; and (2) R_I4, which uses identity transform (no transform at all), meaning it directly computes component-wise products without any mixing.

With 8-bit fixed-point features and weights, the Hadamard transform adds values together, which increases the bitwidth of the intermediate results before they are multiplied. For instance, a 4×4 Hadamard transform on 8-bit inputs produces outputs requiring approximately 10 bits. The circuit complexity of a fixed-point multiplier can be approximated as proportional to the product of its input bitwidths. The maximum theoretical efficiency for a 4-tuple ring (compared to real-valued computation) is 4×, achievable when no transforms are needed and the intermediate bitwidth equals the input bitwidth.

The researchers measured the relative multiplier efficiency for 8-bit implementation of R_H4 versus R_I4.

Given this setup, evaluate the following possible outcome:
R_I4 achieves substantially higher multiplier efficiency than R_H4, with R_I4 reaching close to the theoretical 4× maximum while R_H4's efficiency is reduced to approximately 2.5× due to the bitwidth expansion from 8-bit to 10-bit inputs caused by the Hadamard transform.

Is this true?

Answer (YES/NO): YES